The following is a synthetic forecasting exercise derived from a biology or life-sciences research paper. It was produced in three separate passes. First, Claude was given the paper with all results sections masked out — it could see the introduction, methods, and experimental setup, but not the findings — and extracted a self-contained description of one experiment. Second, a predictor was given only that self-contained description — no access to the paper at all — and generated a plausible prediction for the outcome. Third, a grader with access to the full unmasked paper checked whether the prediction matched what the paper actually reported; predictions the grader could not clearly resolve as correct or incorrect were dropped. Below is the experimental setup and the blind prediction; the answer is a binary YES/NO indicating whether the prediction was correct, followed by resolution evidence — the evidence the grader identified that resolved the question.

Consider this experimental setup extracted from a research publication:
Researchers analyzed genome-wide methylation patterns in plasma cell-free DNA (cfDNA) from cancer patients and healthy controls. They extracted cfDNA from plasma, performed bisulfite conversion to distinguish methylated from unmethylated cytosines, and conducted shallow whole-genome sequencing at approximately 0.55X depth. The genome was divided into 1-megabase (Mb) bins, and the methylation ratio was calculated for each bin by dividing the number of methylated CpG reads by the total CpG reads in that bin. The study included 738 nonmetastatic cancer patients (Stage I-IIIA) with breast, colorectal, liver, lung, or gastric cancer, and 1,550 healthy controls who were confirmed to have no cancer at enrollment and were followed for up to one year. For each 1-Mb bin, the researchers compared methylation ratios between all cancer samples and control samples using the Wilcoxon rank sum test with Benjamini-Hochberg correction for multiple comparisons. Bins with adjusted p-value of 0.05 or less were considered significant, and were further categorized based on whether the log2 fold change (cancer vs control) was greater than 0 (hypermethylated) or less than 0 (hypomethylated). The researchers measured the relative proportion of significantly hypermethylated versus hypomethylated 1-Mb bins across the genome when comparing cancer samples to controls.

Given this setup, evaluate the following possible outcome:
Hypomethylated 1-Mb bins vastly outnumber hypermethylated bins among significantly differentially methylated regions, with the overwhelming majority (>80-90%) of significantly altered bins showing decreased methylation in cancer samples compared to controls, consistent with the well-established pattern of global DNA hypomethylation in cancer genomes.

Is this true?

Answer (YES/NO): YES